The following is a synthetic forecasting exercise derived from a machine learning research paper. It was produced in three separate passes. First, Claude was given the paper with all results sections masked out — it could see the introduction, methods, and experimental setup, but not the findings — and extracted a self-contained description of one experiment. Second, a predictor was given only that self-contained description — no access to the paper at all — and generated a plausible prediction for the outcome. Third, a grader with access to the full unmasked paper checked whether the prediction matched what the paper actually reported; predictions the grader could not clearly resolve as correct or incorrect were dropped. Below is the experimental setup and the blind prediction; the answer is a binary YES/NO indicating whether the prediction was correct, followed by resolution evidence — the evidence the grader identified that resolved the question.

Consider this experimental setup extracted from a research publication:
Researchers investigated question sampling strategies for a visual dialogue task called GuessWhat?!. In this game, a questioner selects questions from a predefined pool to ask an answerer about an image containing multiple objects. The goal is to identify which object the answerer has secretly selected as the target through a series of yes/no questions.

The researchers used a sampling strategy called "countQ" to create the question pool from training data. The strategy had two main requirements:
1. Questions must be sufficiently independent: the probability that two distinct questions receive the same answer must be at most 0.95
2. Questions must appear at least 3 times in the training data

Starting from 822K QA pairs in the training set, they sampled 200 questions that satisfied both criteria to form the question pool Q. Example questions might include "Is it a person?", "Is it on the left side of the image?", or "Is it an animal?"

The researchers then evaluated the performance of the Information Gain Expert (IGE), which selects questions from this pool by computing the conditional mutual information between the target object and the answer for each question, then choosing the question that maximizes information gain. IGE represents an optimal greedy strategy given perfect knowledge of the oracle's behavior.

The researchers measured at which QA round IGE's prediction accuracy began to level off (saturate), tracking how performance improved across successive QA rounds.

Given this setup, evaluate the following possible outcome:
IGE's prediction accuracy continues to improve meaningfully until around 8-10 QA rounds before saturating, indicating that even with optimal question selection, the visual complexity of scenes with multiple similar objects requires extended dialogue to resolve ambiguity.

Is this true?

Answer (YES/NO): NO